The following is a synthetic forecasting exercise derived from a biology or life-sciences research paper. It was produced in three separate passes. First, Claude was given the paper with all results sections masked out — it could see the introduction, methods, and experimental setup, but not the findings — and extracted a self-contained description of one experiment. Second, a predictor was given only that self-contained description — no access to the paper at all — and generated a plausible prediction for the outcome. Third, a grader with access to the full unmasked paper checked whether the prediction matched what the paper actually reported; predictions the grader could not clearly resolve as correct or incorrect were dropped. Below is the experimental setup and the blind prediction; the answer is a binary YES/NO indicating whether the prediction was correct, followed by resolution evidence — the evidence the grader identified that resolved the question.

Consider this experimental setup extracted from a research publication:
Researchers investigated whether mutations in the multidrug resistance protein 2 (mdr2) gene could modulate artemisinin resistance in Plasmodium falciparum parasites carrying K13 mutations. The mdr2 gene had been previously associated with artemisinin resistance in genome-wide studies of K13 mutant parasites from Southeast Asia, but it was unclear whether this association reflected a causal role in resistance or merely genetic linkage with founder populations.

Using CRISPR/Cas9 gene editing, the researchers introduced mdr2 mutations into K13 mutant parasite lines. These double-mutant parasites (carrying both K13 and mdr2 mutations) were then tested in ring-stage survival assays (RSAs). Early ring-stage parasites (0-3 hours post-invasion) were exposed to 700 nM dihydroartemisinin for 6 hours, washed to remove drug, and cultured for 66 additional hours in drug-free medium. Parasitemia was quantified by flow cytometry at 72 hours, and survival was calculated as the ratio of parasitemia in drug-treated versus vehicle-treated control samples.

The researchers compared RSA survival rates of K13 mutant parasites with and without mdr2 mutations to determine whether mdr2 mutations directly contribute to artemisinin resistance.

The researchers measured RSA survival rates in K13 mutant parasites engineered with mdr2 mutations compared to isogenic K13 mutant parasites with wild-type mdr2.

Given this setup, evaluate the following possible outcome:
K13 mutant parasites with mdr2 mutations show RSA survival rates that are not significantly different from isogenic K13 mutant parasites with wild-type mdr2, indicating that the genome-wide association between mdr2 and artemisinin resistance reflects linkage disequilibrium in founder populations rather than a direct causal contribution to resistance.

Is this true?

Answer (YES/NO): YES